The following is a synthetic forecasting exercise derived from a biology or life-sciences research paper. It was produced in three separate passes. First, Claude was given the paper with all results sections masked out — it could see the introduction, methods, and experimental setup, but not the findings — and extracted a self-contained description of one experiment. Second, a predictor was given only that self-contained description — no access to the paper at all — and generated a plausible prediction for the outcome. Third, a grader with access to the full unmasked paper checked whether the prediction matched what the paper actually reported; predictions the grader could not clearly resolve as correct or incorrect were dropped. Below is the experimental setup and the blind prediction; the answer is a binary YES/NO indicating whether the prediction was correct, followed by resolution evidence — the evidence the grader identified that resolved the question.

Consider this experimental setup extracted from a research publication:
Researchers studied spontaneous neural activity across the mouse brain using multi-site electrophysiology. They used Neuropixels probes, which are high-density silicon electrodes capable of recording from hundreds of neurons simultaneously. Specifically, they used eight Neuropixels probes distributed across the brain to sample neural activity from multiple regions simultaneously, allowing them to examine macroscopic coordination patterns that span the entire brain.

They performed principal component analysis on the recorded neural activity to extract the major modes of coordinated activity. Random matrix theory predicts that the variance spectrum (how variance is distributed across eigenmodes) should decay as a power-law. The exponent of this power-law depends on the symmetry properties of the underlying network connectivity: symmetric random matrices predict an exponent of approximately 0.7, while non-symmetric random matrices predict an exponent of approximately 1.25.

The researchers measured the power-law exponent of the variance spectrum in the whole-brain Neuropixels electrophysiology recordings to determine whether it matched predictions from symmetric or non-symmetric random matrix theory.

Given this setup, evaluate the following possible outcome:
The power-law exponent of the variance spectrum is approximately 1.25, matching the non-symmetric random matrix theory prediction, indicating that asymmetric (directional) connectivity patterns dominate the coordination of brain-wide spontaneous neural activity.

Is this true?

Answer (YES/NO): NO